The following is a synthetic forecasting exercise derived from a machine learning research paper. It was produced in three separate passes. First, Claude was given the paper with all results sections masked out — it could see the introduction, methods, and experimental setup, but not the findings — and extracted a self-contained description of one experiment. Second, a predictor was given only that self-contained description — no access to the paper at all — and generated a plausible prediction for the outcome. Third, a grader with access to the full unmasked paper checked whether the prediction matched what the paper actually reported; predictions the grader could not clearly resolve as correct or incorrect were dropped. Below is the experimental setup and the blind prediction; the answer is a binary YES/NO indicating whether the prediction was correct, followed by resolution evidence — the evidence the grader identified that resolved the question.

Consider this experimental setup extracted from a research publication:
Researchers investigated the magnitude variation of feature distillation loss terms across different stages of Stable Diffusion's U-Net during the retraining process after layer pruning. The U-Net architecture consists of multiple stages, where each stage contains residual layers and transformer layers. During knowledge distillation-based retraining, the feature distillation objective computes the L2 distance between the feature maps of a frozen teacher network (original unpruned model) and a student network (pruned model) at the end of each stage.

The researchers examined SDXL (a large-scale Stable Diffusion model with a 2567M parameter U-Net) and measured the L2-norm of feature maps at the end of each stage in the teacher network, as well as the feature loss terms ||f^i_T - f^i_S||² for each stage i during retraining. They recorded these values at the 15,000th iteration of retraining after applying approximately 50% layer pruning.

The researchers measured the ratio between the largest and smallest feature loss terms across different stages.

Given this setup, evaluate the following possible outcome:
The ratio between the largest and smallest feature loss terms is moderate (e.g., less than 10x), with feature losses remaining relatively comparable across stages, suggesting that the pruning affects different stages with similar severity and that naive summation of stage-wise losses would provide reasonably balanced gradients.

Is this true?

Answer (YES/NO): NO